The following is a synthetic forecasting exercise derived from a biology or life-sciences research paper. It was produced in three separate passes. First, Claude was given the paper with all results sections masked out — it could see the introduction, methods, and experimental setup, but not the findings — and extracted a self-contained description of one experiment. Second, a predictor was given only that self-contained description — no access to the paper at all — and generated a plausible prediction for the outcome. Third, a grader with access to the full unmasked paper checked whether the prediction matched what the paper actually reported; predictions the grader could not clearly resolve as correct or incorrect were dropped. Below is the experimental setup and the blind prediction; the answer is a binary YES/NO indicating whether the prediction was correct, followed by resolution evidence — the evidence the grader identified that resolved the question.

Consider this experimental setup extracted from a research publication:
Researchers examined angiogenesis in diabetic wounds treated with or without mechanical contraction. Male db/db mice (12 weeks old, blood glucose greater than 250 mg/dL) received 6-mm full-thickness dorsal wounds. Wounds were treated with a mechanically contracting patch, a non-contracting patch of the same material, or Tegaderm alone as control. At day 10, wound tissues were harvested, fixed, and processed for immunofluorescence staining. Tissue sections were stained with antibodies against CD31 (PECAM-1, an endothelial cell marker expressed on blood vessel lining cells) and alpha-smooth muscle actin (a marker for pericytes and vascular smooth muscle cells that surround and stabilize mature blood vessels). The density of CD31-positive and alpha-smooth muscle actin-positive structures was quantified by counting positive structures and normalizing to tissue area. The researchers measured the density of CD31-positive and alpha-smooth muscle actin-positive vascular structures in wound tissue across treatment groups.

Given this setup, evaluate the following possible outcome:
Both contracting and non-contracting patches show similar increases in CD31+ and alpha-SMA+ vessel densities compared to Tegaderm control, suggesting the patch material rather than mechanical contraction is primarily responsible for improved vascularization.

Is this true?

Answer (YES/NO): NO